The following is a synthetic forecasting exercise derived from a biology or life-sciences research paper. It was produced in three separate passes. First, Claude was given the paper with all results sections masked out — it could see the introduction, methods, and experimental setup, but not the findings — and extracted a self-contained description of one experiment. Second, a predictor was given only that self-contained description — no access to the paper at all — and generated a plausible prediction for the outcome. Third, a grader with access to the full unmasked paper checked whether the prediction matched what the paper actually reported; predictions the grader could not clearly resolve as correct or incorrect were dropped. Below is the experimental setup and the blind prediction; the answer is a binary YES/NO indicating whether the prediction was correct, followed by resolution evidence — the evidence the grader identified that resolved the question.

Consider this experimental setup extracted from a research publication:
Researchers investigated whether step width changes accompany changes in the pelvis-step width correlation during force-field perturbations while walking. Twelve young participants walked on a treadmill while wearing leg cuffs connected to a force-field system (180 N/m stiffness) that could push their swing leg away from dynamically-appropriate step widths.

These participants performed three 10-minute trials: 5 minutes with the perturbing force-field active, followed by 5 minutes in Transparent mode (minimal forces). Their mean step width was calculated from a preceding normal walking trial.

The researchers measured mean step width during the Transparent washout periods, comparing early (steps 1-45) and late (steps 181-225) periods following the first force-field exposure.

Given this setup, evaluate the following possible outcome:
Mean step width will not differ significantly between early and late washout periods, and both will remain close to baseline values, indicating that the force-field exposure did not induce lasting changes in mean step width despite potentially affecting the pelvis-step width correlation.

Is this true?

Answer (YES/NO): YES